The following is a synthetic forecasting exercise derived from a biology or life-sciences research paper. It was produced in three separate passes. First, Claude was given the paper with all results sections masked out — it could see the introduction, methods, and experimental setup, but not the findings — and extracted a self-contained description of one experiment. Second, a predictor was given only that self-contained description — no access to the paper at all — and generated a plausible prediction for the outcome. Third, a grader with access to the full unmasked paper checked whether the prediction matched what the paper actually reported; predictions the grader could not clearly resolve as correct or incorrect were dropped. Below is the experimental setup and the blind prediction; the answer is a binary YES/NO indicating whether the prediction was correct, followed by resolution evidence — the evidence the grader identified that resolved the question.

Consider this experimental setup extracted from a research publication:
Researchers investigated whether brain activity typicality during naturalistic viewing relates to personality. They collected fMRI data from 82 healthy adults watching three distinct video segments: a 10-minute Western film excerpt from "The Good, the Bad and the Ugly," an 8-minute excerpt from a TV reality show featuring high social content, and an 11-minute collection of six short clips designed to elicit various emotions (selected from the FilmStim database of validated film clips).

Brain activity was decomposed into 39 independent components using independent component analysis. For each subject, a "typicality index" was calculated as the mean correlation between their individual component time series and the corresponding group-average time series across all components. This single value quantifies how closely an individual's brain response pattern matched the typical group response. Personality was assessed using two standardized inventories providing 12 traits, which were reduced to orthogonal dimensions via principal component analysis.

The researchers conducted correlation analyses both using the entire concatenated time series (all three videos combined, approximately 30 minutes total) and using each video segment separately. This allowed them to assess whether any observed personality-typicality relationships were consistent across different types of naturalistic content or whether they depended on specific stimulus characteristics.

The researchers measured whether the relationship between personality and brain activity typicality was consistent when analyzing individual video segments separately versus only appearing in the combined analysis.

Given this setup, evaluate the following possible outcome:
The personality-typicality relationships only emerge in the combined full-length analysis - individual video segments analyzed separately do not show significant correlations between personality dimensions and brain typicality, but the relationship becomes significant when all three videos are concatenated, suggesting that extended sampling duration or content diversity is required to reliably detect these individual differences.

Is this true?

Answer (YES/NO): NO